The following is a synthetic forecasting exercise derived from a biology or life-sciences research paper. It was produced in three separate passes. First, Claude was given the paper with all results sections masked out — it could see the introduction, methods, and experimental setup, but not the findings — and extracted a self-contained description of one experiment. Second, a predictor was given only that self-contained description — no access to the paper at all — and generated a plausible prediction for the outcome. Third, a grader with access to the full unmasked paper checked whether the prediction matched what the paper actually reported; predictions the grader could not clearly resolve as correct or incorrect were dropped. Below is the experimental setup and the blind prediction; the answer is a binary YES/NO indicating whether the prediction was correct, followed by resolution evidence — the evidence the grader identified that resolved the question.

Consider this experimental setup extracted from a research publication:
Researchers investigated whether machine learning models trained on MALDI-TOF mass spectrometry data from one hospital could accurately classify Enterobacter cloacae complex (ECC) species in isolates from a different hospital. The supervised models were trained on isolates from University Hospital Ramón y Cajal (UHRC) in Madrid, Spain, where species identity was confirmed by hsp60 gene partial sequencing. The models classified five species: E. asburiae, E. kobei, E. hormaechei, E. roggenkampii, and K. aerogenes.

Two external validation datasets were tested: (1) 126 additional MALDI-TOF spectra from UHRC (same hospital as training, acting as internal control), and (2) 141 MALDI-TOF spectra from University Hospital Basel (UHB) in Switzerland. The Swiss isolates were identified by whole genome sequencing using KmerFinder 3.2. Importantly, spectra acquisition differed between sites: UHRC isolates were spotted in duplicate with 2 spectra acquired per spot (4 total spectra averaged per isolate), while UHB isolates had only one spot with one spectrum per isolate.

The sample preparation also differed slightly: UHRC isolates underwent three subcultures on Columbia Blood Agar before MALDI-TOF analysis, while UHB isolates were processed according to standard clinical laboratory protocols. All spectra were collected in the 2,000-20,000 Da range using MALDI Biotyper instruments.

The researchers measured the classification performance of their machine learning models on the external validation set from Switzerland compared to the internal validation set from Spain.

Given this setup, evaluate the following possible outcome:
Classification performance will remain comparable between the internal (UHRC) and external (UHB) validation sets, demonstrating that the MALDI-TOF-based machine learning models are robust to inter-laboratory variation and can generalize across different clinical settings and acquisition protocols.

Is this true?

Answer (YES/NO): NO